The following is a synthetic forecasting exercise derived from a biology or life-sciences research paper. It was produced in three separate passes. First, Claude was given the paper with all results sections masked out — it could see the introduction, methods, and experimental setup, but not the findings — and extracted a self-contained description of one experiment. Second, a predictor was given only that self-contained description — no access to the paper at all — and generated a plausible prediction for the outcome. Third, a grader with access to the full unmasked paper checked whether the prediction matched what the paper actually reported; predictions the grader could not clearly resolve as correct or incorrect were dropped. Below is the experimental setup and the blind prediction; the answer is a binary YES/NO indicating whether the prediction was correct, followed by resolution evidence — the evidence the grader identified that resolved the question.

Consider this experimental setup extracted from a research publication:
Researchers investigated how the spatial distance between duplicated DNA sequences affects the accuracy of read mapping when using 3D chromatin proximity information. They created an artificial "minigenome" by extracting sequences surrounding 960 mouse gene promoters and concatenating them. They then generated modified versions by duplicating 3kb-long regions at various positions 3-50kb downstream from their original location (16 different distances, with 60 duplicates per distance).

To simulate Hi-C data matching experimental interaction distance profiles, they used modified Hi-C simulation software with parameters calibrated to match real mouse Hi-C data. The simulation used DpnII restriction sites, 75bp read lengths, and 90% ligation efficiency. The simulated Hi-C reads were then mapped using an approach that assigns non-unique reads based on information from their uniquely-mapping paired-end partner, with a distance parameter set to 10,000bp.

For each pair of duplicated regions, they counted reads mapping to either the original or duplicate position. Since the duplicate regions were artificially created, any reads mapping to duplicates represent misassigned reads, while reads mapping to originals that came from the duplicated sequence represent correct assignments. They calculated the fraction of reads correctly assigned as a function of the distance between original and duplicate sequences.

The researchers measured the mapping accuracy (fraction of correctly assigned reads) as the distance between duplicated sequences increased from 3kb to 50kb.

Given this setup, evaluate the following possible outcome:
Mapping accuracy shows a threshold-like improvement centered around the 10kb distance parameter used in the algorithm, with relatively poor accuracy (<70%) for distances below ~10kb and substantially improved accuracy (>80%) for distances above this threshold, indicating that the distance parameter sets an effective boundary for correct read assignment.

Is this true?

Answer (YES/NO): NO